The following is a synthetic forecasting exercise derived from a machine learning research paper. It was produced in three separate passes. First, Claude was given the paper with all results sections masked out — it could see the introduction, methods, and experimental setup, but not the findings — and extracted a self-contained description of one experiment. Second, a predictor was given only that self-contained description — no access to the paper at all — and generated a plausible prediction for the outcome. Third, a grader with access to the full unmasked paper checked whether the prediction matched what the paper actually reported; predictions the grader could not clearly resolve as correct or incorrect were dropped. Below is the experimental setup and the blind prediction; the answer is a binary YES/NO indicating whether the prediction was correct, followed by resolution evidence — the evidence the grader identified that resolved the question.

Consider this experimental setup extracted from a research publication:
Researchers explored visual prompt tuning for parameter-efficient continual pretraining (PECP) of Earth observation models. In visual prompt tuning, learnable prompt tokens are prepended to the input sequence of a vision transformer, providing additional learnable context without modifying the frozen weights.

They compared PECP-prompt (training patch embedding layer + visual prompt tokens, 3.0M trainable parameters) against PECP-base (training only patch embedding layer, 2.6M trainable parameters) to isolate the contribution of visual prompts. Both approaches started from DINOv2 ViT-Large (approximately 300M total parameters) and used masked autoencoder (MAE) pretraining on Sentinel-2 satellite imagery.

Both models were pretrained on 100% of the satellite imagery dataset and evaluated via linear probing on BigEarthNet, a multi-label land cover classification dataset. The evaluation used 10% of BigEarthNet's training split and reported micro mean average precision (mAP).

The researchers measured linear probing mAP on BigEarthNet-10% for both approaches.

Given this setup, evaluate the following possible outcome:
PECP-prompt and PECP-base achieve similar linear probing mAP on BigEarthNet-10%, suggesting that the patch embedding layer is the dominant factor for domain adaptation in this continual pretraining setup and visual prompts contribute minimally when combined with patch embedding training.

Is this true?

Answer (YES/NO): NO